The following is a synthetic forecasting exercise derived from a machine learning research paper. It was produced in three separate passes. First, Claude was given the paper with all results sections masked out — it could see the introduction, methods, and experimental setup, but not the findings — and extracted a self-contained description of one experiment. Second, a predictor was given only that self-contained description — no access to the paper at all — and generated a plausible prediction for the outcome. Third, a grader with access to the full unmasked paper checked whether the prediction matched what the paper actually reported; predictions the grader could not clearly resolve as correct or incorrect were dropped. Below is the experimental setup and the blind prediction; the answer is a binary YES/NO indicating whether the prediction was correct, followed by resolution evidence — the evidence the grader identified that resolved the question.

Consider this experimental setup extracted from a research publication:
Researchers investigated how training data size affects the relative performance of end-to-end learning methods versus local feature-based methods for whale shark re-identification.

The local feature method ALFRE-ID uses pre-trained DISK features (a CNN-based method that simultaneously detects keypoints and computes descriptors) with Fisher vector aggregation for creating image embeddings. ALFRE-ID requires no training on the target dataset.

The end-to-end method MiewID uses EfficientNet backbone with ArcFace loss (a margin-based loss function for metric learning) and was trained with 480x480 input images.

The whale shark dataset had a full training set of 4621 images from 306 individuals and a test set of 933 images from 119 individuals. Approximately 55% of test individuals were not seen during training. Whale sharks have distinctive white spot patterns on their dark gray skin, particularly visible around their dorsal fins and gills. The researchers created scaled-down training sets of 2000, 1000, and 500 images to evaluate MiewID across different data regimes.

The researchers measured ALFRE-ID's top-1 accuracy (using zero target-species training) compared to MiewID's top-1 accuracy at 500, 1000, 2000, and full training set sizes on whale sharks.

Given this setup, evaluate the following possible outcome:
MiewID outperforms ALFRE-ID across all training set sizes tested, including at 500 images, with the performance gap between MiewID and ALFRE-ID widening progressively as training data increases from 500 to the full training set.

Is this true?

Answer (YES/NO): NO